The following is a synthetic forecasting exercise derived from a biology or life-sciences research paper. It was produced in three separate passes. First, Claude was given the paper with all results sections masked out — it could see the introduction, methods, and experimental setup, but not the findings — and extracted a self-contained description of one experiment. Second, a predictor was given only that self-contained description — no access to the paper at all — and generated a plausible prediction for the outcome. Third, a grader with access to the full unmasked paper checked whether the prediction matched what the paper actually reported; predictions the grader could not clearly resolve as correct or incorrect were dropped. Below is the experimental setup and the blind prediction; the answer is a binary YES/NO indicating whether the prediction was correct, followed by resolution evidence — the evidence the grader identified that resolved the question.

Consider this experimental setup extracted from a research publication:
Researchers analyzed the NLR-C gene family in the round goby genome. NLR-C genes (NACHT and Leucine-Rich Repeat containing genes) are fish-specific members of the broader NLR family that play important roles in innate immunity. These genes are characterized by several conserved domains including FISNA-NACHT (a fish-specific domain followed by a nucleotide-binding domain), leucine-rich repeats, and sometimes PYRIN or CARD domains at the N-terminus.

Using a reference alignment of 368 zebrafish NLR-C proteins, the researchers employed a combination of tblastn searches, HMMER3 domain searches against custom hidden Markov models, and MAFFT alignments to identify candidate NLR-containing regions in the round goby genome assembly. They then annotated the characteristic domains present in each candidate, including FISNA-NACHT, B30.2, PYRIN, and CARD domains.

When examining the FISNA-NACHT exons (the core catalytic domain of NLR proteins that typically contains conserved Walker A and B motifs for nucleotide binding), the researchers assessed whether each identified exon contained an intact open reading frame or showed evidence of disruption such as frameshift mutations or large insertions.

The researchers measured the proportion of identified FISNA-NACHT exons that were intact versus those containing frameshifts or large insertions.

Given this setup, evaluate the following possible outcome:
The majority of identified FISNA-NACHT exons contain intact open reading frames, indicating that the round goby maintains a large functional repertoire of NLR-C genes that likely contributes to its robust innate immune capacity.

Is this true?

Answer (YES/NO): NO